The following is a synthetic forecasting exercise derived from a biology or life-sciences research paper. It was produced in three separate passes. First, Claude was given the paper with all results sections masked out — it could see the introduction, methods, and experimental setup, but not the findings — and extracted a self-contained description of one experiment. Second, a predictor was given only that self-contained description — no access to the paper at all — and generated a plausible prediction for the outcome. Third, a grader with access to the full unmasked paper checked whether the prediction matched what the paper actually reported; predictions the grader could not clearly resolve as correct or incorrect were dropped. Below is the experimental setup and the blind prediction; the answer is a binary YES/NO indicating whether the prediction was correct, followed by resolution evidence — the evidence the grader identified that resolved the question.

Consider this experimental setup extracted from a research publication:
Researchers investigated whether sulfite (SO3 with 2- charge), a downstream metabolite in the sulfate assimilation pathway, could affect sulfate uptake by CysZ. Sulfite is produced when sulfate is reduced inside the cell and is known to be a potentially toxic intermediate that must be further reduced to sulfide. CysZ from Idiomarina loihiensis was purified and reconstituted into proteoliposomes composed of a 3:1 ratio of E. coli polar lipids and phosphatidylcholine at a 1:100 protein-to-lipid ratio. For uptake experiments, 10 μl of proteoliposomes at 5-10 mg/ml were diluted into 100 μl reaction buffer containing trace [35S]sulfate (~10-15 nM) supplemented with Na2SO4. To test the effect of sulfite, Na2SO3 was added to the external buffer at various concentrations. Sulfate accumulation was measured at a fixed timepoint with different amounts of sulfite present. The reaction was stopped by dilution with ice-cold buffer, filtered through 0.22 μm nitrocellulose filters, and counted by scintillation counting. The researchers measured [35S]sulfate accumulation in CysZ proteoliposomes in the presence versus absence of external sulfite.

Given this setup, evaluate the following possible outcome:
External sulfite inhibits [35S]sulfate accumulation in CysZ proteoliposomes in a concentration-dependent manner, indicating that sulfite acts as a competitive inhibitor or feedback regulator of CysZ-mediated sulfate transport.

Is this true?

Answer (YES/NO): YES